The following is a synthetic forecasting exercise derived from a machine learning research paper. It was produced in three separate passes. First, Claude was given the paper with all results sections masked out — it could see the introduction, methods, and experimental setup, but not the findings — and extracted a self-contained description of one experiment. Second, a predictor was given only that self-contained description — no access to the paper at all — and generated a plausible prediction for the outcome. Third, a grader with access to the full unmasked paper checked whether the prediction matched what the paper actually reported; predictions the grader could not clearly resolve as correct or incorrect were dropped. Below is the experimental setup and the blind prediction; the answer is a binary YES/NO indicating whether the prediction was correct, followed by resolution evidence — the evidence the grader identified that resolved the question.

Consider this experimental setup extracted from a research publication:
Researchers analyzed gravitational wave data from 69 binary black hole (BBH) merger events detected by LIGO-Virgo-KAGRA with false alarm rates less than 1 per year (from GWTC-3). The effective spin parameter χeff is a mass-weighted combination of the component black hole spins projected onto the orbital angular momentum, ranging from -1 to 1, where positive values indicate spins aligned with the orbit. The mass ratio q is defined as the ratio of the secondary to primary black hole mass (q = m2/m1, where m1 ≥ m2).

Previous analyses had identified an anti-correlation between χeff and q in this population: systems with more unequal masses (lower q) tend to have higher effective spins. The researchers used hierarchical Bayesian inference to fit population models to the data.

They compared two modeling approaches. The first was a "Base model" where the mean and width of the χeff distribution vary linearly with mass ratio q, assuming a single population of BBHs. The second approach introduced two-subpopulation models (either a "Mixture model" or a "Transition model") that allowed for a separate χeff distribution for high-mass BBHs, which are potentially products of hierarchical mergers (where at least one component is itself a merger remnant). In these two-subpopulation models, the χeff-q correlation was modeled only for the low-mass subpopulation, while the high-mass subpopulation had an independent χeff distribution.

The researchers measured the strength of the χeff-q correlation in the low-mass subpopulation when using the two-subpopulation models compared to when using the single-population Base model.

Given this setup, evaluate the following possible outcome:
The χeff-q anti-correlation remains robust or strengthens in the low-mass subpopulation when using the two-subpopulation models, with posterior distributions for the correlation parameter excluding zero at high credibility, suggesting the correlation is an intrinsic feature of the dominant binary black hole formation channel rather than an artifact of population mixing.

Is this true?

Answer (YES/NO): NO